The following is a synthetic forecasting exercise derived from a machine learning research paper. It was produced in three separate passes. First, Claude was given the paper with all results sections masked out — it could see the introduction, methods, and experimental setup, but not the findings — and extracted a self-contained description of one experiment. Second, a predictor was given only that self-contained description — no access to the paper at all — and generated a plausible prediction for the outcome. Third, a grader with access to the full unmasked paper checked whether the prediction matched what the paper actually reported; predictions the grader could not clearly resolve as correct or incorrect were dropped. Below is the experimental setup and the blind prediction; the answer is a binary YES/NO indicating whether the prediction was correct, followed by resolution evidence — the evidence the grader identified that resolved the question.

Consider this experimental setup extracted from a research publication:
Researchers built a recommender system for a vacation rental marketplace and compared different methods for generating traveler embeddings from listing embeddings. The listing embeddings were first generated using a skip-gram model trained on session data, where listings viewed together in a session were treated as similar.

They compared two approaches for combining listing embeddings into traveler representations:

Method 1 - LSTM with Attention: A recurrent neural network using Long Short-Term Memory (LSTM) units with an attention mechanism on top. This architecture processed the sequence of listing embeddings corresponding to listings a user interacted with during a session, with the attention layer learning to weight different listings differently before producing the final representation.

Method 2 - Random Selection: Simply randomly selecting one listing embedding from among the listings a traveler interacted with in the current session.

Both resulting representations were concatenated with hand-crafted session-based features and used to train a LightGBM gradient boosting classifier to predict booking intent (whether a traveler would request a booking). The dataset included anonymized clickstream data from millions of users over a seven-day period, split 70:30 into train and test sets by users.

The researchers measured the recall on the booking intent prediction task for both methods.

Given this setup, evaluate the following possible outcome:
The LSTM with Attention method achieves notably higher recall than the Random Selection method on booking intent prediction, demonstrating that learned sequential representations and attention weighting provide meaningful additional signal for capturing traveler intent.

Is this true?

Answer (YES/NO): NO